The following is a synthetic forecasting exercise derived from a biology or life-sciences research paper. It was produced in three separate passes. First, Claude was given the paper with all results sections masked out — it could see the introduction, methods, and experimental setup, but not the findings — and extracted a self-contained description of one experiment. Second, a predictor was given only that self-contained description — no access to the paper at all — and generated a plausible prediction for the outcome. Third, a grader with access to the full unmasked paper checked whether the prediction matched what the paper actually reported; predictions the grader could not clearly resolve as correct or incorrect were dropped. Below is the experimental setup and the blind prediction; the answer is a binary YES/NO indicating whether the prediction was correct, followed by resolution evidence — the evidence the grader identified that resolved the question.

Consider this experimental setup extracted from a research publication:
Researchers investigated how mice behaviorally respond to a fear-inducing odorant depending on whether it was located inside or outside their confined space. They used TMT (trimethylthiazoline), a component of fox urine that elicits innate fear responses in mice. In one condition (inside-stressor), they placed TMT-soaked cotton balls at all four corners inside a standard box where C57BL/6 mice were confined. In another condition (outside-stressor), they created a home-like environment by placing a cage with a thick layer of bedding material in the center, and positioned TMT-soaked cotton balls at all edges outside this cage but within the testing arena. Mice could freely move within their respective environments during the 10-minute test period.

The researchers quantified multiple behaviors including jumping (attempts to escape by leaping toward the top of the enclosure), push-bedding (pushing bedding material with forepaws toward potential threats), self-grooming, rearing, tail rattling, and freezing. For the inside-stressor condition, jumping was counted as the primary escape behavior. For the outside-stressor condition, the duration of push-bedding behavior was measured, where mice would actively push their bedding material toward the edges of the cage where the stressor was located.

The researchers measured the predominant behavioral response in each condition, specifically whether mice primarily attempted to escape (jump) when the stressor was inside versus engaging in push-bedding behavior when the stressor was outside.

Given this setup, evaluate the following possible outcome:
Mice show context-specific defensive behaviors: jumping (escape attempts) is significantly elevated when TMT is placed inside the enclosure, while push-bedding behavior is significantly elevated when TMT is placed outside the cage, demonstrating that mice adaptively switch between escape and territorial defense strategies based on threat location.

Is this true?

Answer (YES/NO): YES